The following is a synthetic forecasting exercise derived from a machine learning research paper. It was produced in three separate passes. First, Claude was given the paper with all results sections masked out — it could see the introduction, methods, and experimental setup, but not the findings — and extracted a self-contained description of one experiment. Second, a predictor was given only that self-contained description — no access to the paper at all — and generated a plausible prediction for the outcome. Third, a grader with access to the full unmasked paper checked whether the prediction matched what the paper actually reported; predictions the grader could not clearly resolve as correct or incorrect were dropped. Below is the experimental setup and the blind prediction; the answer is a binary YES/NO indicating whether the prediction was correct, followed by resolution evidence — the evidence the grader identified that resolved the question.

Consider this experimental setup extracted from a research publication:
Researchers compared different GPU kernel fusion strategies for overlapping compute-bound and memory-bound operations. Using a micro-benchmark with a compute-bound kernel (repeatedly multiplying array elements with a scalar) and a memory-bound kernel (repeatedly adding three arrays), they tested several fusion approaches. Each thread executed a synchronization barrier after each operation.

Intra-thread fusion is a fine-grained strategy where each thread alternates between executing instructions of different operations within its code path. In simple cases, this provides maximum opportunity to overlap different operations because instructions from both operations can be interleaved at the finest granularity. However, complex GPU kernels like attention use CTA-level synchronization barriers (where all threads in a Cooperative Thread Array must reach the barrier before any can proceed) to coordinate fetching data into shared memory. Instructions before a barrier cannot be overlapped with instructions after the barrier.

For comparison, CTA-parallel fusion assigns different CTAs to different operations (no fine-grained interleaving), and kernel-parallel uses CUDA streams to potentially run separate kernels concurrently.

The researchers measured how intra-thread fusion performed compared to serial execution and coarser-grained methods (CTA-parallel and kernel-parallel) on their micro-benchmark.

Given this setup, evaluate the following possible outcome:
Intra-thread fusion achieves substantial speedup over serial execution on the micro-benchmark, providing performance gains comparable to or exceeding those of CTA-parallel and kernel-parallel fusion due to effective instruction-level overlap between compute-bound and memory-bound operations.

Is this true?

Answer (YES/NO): NO